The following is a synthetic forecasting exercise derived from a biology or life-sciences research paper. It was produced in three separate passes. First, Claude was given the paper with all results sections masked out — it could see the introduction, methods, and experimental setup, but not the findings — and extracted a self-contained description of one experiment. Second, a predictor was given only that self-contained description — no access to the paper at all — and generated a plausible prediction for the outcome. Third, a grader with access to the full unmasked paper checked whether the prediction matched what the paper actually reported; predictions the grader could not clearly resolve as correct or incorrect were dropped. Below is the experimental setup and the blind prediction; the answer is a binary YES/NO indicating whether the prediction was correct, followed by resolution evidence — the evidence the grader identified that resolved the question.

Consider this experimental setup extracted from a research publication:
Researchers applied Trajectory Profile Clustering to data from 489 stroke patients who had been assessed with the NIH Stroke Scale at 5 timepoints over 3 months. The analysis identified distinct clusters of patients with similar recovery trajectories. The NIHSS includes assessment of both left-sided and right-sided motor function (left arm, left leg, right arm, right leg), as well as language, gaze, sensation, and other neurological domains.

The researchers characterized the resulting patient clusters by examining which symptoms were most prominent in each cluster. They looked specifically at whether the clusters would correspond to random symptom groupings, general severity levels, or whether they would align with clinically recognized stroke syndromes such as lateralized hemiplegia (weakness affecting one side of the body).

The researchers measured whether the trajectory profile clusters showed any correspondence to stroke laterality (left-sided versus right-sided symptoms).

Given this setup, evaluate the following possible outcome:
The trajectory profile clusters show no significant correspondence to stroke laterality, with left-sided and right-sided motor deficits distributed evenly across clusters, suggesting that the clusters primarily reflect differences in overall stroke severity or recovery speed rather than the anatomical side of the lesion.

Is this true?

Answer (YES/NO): NO